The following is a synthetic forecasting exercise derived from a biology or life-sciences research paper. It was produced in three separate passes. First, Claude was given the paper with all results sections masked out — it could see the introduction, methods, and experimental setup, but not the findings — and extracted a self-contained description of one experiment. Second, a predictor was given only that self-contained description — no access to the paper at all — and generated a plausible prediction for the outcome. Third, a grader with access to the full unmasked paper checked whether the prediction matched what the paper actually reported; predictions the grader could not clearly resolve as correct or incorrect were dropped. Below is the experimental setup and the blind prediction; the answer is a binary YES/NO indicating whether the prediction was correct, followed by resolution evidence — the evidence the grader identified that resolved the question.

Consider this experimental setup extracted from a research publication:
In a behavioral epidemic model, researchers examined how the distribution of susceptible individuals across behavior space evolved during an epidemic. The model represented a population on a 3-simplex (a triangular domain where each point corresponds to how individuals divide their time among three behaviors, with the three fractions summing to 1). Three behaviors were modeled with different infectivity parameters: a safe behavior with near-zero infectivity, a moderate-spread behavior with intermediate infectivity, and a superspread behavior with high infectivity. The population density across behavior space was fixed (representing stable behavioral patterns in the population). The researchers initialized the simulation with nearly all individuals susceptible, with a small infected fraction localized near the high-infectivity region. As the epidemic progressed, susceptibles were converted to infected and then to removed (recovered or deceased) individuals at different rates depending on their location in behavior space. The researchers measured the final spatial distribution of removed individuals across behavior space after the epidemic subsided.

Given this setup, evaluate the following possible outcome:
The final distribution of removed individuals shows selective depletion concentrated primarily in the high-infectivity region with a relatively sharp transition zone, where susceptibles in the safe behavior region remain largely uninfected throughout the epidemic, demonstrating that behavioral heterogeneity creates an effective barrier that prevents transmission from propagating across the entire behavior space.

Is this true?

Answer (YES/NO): NO